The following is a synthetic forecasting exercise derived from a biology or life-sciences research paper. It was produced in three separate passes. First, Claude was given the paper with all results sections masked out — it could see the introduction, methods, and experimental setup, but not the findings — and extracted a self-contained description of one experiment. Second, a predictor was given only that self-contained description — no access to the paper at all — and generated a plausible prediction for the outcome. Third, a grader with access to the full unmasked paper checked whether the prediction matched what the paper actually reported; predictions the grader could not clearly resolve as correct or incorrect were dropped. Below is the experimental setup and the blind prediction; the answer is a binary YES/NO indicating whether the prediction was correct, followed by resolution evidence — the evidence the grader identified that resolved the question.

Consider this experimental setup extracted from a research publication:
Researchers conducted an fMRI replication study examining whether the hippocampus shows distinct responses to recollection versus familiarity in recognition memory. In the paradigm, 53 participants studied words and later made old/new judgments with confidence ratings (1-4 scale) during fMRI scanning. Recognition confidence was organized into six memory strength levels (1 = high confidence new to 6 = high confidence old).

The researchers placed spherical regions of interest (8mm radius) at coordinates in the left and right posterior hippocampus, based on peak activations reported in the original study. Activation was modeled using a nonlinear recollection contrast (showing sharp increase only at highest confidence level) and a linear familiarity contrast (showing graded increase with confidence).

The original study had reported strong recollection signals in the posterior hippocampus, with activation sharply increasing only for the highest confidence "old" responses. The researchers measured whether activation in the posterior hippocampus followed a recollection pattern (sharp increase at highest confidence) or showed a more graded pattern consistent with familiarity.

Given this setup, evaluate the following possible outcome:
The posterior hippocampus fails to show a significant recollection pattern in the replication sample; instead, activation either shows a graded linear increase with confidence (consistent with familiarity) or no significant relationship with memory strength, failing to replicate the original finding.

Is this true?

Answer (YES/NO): NO